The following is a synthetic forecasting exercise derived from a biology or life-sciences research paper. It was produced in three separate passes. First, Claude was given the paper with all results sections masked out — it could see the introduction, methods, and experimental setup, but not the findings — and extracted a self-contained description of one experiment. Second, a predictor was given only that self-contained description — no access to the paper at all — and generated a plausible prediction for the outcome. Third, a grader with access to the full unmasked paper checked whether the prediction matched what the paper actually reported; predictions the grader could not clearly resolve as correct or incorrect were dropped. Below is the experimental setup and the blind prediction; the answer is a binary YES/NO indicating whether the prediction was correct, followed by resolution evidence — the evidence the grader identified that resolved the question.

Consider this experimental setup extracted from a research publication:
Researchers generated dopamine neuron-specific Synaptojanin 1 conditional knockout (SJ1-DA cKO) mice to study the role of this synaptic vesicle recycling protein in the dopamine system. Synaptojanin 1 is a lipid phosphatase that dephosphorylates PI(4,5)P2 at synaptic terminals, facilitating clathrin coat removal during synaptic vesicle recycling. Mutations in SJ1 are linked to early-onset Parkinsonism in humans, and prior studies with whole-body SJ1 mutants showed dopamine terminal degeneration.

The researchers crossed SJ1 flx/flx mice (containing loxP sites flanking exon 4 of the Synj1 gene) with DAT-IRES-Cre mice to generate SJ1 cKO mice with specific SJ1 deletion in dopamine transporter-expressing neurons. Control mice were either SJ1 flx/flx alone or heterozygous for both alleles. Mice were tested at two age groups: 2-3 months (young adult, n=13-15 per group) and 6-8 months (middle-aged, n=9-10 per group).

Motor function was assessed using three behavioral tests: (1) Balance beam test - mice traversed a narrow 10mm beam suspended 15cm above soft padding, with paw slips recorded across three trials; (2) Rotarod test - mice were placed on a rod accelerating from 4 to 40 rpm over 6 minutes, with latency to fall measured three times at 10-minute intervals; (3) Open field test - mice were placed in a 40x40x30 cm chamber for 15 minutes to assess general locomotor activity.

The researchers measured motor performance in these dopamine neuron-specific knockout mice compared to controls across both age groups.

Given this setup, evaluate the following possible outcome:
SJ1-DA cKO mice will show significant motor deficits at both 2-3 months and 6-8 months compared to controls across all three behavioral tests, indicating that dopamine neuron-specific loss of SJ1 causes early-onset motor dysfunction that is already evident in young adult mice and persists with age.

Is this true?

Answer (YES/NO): NO